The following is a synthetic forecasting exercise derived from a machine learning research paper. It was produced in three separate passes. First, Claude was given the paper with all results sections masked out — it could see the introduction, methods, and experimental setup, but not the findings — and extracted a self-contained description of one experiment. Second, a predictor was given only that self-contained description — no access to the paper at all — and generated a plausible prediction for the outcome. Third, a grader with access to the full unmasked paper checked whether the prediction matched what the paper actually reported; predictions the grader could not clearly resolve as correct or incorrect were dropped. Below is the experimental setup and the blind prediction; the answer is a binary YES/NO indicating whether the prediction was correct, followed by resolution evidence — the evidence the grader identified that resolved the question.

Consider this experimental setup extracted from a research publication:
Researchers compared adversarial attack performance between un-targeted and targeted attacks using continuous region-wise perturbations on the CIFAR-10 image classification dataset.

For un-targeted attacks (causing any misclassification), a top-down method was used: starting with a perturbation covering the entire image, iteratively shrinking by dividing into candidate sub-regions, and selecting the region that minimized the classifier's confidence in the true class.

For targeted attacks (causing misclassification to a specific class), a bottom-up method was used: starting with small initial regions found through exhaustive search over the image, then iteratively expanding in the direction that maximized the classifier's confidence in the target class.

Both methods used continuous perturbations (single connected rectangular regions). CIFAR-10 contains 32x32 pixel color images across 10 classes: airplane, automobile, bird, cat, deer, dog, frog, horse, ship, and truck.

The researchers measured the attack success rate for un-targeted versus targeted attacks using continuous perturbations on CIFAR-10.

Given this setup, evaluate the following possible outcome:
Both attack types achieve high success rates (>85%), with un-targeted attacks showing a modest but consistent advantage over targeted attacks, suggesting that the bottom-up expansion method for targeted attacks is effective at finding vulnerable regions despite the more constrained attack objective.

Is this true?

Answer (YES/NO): NO